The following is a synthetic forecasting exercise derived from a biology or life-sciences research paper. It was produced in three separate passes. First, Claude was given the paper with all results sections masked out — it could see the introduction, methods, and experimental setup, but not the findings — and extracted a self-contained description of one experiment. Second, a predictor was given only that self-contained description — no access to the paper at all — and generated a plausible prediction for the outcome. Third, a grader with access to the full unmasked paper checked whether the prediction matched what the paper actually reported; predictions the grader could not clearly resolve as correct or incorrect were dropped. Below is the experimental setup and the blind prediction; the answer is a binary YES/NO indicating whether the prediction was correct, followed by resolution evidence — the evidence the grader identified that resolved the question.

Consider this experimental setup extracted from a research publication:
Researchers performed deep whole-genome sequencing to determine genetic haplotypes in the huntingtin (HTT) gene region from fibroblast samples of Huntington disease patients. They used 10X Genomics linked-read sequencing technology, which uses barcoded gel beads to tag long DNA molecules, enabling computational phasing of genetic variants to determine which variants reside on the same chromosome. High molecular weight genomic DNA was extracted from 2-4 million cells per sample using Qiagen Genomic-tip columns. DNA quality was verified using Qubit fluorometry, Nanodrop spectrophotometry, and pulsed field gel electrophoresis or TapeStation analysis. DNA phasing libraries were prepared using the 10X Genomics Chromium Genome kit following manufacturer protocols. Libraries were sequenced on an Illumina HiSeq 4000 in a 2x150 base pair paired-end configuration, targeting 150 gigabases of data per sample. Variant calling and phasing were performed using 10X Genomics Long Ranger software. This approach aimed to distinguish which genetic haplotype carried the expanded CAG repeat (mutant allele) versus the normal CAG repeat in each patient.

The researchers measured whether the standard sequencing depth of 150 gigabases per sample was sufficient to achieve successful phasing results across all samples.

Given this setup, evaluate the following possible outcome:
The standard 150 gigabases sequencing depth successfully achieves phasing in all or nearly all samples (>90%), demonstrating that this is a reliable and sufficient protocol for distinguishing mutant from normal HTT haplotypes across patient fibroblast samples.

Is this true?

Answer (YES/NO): YES